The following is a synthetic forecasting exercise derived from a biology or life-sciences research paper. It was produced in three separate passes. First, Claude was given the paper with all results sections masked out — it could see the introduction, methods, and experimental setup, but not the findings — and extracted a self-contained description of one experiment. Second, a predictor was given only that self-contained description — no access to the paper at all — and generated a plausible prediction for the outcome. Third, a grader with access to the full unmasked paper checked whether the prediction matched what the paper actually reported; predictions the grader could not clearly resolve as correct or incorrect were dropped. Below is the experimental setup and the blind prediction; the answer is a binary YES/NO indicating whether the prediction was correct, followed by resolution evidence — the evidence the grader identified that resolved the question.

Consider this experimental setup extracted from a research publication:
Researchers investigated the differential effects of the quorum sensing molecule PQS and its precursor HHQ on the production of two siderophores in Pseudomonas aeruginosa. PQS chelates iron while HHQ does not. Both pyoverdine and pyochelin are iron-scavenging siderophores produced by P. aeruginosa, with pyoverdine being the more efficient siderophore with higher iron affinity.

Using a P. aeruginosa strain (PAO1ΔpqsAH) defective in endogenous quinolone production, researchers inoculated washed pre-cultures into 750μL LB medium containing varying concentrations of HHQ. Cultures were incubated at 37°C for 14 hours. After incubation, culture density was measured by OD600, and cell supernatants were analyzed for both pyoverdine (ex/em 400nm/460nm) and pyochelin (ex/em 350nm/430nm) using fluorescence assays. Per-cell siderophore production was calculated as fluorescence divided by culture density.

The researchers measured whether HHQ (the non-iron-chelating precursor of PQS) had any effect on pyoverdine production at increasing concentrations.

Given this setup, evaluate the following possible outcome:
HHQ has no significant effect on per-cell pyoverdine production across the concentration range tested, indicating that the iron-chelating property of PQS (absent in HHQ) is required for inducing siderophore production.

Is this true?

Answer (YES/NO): YES